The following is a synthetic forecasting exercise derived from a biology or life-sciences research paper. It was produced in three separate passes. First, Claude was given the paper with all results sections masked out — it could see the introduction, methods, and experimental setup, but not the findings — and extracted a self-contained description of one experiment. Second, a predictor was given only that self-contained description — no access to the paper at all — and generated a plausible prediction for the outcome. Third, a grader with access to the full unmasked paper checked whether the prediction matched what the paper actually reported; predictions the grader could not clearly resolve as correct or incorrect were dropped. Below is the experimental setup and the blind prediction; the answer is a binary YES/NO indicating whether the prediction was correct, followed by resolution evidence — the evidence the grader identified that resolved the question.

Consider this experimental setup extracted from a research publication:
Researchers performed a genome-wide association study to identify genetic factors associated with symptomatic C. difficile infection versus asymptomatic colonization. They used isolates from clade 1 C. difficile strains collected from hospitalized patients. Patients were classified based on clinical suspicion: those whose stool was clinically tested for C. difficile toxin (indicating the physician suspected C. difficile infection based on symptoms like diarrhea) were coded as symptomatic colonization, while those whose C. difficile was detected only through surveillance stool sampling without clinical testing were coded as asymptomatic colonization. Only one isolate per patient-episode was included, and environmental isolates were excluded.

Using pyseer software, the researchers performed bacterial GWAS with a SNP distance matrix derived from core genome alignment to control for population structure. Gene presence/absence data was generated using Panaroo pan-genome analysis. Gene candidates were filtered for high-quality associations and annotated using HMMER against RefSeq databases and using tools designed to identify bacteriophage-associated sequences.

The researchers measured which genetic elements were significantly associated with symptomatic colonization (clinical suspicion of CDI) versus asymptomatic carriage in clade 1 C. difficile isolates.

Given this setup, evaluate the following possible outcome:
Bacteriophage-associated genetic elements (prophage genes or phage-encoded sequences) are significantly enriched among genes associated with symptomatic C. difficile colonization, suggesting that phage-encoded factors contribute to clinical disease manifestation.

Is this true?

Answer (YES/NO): NO